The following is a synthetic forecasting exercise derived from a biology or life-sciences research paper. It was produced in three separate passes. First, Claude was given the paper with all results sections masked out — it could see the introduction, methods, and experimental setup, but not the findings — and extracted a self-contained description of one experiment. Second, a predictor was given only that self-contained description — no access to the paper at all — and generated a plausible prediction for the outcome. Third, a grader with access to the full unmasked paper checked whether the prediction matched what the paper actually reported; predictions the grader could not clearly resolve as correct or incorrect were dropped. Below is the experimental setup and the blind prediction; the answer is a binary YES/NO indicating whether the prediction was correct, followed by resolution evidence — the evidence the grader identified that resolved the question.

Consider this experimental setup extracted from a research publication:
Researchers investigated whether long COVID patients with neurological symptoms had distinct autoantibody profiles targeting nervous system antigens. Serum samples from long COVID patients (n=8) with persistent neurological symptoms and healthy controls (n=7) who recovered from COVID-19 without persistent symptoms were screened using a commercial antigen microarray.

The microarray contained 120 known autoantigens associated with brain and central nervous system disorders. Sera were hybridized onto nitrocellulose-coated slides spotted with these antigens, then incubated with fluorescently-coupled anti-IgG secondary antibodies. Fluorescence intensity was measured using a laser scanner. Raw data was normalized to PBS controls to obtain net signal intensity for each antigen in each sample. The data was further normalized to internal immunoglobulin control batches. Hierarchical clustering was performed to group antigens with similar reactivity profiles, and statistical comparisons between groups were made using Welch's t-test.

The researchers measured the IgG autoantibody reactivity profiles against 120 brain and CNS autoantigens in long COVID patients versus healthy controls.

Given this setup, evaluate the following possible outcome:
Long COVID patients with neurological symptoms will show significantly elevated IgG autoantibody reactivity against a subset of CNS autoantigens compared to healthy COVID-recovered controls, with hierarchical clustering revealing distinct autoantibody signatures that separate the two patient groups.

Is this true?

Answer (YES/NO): NO